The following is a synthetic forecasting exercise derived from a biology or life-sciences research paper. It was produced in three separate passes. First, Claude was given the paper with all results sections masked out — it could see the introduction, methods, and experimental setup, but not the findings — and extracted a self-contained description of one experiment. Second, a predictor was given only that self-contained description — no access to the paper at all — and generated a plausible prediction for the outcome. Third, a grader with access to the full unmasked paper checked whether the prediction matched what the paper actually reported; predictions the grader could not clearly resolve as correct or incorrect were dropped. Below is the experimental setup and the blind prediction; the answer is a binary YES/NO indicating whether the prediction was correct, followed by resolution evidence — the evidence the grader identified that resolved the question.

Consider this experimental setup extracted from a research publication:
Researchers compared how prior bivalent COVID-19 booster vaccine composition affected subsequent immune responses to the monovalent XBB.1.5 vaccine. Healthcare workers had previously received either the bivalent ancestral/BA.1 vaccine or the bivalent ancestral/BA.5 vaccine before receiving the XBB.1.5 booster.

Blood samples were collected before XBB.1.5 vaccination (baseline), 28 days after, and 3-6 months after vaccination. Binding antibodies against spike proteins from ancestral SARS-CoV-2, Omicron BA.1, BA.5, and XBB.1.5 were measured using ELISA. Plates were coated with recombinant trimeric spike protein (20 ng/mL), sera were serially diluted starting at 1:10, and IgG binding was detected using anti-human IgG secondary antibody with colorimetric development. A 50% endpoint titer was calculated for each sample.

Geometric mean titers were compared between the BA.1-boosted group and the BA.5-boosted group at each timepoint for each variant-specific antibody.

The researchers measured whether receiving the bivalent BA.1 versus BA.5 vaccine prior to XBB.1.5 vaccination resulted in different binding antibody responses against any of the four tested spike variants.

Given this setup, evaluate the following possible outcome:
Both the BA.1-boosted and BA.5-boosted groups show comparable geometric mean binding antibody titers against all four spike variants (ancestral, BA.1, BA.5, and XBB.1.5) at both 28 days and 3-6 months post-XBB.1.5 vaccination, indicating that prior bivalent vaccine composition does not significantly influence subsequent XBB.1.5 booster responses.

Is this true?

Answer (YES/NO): YES